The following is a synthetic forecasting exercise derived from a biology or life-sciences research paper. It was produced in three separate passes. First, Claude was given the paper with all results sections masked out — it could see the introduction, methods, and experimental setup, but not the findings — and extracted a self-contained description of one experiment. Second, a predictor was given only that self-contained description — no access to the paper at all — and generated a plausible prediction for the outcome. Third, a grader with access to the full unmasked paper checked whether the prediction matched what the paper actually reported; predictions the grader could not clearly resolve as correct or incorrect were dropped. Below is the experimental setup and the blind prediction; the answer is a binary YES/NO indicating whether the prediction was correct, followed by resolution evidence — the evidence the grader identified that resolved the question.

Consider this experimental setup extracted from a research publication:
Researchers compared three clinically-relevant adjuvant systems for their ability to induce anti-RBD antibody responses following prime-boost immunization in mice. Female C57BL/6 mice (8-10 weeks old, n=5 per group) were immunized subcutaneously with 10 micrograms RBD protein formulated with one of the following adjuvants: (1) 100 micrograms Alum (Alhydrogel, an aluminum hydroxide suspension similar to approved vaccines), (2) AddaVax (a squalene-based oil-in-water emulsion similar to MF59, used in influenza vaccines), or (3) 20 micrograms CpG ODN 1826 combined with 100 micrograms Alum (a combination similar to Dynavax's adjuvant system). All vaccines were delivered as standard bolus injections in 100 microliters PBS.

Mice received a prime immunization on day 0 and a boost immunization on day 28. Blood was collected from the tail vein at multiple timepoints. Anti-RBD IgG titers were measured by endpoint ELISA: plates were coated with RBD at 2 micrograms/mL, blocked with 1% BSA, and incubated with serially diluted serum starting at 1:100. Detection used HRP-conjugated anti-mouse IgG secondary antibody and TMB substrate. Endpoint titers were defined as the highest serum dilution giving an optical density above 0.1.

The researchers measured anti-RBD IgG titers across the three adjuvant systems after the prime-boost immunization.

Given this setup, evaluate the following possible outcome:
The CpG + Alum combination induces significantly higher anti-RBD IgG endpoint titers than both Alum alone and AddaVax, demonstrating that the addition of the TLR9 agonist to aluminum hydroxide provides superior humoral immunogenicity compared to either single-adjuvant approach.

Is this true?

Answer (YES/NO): NO